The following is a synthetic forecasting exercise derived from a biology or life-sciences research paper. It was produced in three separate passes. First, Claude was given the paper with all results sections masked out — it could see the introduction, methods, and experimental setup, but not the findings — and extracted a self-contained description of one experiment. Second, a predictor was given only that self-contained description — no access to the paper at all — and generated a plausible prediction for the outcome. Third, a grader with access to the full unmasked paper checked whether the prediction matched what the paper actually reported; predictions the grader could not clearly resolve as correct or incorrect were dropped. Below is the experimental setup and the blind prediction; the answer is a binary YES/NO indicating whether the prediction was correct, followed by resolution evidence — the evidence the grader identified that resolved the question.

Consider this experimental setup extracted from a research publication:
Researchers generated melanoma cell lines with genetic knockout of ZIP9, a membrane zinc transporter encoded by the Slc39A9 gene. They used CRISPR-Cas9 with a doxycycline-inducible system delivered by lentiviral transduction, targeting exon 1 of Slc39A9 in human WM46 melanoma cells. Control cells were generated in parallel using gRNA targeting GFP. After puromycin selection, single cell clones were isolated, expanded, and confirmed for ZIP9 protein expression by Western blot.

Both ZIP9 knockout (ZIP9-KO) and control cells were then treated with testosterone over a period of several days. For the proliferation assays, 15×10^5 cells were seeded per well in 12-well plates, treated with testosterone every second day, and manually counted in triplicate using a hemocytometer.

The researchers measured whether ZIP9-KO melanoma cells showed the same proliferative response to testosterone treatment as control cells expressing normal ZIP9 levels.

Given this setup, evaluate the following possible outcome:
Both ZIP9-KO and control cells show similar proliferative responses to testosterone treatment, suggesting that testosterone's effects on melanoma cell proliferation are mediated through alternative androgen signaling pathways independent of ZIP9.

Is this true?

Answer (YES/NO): NO